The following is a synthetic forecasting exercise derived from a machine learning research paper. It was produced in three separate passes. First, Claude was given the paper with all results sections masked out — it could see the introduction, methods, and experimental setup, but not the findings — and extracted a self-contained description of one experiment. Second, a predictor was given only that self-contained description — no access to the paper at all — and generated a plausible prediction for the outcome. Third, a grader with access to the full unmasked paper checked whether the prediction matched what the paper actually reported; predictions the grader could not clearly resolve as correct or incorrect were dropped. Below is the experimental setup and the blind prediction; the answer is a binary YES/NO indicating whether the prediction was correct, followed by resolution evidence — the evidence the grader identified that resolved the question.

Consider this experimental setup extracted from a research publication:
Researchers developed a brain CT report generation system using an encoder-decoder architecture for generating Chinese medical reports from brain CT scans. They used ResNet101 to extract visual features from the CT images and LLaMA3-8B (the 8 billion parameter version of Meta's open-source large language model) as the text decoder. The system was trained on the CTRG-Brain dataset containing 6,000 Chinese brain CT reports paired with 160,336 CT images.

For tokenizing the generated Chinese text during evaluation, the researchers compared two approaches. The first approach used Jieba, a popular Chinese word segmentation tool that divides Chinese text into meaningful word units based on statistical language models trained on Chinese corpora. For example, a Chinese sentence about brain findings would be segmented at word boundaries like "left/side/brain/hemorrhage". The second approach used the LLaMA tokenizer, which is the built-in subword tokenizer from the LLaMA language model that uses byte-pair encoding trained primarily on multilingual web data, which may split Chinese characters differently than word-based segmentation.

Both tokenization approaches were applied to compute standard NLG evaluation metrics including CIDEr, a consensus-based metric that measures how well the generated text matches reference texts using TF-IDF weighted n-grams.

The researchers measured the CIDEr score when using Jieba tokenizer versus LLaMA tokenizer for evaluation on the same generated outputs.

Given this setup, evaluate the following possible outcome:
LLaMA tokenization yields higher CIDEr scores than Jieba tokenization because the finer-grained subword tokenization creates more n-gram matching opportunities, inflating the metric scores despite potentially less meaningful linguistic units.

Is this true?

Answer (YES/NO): YES